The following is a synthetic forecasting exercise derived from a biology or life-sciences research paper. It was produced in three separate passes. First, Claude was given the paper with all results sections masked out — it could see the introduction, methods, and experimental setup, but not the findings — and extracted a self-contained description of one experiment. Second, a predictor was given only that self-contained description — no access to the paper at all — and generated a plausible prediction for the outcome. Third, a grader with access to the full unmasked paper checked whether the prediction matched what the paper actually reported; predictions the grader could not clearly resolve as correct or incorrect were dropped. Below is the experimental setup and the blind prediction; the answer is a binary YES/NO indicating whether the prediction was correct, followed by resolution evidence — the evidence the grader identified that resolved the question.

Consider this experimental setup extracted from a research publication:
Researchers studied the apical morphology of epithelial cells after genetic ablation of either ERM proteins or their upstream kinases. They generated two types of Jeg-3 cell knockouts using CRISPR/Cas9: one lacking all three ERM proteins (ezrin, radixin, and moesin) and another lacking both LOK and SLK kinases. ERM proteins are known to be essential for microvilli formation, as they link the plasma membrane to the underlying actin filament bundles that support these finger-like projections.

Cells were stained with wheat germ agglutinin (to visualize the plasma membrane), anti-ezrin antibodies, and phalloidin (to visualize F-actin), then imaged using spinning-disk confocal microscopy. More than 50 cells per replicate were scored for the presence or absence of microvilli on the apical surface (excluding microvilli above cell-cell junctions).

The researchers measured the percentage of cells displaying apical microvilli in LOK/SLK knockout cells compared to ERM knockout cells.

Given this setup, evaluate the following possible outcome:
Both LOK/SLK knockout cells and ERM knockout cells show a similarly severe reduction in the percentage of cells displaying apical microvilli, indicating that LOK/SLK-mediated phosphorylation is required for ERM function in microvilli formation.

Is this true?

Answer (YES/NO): YES